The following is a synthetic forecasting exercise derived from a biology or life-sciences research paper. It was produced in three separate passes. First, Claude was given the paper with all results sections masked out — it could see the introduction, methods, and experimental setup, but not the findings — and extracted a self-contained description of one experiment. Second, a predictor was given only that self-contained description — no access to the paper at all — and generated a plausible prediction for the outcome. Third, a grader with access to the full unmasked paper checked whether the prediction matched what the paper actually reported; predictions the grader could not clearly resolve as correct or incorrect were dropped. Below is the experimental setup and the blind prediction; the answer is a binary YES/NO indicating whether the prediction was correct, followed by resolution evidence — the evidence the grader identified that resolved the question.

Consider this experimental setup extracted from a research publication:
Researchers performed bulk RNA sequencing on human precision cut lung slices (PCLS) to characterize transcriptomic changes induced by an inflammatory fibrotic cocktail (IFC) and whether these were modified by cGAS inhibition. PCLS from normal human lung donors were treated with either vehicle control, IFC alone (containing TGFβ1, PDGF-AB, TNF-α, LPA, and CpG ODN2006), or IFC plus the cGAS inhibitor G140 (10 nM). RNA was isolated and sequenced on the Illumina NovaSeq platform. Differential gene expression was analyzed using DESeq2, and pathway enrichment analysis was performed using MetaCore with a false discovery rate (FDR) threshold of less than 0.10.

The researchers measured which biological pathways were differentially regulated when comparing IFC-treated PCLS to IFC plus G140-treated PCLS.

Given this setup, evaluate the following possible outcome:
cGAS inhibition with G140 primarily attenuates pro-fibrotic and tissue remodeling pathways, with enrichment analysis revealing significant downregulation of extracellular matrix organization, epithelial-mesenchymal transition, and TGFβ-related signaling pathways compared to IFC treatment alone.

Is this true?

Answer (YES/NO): NO